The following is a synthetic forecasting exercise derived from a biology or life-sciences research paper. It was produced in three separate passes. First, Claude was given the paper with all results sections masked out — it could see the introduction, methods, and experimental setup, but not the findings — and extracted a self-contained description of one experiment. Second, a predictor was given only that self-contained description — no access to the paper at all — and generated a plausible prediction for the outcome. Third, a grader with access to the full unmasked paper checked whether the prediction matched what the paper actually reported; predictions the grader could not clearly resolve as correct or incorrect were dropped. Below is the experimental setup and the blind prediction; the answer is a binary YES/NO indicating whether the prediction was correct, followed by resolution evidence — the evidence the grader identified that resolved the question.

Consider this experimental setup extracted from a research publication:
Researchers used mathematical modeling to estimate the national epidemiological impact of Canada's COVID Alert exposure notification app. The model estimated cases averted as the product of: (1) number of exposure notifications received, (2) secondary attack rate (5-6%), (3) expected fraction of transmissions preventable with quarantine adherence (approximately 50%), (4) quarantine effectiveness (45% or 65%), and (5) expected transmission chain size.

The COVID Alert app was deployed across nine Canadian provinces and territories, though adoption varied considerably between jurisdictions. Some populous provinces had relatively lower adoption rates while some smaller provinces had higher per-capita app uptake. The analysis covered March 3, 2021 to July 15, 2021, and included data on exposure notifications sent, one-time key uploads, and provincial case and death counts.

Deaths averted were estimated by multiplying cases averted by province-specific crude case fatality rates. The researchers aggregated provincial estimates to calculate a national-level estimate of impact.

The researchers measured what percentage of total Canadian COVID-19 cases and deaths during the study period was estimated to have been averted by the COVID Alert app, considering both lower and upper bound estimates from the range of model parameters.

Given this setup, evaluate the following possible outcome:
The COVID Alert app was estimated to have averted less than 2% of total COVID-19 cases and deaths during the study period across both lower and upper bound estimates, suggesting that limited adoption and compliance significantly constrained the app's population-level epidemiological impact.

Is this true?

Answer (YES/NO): NO